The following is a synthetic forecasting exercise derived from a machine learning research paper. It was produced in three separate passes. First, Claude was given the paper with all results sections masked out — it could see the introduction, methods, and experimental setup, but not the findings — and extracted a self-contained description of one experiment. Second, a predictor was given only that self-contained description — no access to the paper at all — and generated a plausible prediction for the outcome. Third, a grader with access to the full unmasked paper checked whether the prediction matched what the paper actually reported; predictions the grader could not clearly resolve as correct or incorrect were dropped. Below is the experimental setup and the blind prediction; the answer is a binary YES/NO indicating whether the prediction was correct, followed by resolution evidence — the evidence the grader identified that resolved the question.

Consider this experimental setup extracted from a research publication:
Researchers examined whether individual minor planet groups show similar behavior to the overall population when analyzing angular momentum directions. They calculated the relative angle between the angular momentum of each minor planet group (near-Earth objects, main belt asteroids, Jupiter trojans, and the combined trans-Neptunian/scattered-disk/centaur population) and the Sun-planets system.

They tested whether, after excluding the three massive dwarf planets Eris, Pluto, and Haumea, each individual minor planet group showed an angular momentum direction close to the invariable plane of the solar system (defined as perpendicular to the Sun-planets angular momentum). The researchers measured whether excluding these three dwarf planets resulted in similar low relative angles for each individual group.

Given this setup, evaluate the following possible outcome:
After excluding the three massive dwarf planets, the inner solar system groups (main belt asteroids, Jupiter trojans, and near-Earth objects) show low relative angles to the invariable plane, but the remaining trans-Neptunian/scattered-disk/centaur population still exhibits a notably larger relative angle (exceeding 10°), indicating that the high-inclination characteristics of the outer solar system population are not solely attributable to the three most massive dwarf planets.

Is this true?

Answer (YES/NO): NO